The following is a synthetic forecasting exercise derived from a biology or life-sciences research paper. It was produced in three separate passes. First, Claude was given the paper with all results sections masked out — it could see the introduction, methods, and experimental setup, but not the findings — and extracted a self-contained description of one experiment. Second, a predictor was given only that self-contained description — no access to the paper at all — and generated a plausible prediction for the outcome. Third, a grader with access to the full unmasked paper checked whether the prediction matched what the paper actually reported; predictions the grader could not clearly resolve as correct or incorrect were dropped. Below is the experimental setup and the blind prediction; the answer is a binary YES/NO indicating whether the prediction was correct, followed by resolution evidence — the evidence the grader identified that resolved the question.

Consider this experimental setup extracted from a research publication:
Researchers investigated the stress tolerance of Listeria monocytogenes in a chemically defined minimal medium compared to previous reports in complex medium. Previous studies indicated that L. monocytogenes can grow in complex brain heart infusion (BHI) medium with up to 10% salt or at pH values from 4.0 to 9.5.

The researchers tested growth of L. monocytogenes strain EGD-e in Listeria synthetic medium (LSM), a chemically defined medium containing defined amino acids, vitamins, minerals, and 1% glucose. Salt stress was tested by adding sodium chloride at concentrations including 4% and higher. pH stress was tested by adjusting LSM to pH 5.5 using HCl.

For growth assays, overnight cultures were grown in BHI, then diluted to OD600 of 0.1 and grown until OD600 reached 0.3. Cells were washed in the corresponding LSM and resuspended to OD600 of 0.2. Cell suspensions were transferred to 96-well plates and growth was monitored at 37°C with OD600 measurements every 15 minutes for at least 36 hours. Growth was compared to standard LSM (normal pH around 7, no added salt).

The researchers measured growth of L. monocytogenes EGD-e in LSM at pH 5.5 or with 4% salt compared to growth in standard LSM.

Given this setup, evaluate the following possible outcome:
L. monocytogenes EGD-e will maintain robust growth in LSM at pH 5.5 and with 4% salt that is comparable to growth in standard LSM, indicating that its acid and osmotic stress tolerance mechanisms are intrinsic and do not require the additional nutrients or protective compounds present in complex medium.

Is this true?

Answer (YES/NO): NO